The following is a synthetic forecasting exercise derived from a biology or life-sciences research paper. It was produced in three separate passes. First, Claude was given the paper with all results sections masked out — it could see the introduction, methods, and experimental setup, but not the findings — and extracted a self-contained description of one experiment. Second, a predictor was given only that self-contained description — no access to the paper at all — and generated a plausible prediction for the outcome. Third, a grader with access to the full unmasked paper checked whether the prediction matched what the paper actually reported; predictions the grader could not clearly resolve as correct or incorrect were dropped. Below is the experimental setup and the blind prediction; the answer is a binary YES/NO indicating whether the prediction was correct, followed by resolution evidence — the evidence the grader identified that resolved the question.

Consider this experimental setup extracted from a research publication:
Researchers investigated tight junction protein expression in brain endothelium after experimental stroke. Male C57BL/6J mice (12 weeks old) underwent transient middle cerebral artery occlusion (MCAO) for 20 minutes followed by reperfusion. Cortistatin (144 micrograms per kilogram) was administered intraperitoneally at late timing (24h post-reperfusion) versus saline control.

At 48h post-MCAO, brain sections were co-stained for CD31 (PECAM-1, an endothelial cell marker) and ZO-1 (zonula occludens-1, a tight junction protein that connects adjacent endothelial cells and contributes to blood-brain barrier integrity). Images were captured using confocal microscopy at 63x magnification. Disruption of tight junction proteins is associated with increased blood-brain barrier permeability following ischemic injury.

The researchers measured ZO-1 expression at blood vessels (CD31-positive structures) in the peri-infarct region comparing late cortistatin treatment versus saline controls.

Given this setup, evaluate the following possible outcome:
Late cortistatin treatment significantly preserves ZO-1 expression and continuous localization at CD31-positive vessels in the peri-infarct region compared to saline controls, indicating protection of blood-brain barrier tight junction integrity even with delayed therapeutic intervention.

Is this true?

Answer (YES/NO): YES